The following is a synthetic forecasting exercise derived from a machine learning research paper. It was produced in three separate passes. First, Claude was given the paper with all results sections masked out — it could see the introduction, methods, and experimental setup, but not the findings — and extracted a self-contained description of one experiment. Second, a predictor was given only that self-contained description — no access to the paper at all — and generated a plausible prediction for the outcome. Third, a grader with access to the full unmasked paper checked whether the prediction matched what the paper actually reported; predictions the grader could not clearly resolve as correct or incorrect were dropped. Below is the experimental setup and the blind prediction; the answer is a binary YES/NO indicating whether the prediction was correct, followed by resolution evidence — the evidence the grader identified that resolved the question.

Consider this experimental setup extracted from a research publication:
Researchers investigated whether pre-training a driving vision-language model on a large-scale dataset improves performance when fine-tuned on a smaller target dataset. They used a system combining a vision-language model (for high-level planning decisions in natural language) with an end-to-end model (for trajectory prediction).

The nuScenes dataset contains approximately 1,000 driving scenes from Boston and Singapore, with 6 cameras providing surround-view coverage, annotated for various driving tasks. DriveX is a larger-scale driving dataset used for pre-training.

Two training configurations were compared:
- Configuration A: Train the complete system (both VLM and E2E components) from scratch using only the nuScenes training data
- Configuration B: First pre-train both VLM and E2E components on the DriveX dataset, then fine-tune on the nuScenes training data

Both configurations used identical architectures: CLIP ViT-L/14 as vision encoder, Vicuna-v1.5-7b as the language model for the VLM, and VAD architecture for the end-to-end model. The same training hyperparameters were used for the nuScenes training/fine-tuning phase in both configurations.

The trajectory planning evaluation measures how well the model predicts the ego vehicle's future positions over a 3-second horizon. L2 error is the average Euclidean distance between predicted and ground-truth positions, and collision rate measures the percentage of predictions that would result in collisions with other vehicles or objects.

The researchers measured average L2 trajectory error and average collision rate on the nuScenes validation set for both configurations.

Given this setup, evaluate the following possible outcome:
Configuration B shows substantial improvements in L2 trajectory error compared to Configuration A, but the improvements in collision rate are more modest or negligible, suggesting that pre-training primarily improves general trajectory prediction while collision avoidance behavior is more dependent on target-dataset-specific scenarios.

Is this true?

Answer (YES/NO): NO